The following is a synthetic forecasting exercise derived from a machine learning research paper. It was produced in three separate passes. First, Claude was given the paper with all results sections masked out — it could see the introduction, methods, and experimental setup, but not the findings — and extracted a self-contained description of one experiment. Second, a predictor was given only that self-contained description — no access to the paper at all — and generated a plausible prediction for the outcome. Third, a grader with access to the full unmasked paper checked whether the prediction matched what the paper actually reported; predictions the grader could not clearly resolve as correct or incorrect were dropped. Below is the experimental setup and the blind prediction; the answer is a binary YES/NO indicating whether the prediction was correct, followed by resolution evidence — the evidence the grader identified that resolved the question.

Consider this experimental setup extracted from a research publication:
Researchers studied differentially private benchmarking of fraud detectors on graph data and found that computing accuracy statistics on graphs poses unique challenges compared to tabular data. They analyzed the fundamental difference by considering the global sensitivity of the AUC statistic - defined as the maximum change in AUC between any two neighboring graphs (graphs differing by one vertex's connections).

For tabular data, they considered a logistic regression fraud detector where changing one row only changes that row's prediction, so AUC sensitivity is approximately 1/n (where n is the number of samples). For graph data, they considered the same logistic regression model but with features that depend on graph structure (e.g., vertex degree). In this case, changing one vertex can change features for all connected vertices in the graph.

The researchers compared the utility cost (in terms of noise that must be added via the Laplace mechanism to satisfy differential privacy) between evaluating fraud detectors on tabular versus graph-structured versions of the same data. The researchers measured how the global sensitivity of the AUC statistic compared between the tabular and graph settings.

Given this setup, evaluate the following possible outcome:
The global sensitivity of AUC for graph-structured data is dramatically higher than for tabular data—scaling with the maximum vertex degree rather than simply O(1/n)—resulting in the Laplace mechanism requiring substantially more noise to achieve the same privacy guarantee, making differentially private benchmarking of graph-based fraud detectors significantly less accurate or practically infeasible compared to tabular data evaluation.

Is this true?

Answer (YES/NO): NO